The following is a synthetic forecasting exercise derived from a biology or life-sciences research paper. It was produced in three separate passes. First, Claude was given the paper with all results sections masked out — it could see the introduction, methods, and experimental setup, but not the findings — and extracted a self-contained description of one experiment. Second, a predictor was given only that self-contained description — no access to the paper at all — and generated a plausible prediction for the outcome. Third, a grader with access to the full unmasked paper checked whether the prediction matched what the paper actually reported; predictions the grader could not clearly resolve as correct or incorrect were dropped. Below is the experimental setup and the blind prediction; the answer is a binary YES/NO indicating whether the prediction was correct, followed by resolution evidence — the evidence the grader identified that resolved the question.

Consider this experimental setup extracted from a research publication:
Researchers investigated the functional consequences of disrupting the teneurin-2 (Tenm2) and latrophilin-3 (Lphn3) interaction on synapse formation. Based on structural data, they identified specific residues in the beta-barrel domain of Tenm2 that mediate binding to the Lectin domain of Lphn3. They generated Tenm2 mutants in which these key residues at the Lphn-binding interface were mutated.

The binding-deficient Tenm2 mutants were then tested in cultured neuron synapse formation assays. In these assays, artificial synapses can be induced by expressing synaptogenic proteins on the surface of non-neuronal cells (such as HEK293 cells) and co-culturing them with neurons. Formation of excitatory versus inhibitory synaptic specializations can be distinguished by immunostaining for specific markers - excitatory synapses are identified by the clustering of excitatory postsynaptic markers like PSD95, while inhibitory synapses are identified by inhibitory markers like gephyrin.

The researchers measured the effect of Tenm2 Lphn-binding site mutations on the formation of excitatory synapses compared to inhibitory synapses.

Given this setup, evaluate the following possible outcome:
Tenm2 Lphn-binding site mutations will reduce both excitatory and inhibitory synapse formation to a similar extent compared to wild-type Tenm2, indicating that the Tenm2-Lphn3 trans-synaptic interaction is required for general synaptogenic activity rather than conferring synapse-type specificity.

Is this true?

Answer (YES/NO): NO